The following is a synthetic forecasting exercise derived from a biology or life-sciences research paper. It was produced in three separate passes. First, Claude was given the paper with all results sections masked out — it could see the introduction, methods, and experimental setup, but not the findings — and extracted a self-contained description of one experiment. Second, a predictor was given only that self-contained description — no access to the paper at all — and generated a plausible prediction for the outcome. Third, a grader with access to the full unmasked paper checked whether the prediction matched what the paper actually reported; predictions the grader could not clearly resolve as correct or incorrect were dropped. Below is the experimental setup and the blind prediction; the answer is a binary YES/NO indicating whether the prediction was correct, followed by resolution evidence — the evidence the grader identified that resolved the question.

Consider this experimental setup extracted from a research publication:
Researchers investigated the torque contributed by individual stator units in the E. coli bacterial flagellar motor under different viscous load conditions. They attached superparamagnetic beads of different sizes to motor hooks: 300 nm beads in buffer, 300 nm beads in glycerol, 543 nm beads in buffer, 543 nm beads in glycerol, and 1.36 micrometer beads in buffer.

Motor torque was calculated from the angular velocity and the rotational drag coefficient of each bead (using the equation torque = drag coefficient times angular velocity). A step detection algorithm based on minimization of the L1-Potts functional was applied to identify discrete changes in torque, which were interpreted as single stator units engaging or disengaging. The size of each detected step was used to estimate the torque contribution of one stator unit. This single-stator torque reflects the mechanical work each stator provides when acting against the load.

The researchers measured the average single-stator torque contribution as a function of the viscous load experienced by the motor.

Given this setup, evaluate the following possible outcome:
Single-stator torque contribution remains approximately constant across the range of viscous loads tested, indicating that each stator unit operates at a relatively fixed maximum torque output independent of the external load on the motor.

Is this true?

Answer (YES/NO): NO